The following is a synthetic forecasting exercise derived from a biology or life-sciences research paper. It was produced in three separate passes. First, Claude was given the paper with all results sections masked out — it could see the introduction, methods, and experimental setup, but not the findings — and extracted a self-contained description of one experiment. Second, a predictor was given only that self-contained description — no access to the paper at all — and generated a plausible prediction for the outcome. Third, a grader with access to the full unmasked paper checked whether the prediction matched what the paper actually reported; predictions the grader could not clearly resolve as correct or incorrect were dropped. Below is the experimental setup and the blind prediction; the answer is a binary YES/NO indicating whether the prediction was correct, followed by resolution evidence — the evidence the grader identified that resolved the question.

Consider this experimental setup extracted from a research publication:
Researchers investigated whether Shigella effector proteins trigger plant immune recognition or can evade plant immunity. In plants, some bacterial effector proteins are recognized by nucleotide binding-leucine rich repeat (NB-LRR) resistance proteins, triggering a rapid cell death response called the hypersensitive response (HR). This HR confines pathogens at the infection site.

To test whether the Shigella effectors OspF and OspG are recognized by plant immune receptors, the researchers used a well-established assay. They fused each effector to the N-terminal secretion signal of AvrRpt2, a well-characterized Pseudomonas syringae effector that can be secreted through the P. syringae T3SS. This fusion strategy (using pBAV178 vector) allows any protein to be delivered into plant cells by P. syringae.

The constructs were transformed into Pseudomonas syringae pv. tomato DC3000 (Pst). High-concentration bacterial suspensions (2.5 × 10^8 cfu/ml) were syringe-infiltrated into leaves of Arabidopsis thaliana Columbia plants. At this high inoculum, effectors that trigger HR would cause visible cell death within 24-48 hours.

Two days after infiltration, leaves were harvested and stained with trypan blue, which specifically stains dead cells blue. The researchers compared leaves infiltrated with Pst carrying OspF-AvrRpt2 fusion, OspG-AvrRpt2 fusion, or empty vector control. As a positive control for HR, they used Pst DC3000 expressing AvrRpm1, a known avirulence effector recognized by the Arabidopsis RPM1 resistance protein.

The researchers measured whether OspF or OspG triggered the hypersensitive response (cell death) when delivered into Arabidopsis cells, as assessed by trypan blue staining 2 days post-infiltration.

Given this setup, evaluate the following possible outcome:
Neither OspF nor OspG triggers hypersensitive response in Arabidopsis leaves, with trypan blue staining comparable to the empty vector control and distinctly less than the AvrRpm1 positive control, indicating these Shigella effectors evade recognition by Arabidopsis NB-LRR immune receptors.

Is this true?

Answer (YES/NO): NO